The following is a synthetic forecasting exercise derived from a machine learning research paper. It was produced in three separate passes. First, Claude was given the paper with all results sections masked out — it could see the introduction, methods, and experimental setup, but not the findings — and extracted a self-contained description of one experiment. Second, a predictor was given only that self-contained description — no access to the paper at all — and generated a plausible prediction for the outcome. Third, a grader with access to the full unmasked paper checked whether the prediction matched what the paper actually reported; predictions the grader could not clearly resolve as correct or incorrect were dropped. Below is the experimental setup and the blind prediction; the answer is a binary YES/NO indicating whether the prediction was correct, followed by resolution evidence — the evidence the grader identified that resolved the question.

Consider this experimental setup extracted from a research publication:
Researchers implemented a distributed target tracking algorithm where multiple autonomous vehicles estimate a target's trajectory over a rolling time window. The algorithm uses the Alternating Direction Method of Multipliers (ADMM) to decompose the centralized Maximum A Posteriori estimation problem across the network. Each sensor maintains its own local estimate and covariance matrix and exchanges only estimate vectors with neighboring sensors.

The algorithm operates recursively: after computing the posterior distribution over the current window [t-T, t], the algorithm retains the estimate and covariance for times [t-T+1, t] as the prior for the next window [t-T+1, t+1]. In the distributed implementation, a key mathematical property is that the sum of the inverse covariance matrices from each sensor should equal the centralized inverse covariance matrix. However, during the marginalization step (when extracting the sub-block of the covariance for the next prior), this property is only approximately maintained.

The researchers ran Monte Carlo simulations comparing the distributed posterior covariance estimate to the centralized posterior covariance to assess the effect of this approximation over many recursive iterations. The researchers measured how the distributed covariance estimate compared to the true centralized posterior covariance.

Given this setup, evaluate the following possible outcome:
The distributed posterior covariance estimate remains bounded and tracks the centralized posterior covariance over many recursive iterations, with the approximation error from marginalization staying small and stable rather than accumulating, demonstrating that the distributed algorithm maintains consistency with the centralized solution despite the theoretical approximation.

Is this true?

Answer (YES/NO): YES